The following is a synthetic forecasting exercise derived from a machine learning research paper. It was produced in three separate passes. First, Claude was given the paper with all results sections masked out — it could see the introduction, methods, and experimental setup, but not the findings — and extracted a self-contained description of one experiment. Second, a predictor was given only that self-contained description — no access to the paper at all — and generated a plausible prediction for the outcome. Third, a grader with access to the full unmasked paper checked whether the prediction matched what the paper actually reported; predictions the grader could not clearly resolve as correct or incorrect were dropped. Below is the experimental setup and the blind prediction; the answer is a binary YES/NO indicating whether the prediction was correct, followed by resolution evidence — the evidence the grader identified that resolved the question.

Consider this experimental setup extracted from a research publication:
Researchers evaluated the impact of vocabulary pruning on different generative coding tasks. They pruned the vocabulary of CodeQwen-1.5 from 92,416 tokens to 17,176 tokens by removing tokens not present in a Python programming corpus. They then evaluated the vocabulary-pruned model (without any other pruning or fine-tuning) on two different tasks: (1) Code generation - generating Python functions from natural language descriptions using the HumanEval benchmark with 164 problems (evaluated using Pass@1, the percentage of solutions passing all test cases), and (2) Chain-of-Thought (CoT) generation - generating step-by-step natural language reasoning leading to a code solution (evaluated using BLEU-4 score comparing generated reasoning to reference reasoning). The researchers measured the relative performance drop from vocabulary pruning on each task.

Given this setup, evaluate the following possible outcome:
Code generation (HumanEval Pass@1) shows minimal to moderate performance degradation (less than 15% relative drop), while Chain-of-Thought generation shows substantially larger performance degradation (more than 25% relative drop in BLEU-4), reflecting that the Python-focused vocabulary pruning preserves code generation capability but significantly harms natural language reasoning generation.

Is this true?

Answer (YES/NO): NO